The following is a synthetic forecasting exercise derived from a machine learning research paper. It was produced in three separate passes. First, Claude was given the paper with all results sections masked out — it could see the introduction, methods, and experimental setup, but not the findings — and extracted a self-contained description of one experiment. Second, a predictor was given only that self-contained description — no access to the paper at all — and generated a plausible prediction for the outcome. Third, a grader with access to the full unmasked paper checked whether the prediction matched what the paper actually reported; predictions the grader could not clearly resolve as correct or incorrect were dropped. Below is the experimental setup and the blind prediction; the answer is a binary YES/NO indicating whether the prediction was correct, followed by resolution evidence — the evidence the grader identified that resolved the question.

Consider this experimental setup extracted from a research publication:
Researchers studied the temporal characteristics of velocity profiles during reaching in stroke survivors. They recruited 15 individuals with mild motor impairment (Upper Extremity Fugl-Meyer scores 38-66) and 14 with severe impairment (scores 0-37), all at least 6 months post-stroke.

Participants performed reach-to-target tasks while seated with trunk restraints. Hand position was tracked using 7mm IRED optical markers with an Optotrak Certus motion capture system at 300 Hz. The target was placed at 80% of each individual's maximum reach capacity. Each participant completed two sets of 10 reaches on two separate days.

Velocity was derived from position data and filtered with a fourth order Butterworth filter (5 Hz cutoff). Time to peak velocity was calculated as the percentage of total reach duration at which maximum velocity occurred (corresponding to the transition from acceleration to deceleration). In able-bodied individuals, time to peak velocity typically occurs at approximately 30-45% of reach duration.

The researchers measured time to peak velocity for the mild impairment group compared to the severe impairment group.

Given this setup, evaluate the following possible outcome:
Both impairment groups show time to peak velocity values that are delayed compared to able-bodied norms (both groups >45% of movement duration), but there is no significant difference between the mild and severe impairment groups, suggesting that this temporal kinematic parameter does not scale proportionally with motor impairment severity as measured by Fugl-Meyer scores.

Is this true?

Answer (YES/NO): NO